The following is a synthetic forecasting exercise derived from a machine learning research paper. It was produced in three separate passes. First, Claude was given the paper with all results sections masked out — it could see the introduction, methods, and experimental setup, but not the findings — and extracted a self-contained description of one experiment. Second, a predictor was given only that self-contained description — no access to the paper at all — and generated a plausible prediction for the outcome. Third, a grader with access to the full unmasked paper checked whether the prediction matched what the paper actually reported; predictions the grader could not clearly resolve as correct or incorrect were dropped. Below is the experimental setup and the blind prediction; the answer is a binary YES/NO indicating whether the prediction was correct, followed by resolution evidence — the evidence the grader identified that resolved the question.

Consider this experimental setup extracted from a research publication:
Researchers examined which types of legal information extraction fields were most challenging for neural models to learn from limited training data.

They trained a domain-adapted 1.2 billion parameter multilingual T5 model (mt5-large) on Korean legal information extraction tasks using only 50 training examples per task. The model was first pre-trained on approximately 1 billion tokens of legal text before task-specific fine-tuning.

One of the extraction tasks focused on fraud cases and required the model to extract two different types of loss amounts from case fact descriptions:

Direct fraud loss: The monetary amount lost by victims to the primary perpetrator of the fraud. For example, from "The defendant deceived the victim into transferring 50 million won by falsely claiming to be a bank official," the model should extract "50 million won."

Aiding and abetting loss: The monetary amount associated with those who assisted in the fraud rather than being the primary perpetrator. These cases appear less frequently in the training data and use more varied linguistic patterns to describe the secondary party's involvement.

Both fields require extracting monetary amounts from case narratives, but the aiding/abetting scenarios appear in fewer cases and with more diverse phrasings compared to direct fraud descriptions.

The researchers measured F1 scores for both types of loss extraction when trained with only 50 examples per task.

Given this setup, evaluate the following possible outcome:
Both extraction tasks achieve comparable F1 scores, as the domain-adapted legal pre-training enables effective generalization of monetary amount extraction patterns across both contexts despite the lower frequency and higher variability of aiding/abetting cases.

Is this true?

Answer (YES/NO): NO